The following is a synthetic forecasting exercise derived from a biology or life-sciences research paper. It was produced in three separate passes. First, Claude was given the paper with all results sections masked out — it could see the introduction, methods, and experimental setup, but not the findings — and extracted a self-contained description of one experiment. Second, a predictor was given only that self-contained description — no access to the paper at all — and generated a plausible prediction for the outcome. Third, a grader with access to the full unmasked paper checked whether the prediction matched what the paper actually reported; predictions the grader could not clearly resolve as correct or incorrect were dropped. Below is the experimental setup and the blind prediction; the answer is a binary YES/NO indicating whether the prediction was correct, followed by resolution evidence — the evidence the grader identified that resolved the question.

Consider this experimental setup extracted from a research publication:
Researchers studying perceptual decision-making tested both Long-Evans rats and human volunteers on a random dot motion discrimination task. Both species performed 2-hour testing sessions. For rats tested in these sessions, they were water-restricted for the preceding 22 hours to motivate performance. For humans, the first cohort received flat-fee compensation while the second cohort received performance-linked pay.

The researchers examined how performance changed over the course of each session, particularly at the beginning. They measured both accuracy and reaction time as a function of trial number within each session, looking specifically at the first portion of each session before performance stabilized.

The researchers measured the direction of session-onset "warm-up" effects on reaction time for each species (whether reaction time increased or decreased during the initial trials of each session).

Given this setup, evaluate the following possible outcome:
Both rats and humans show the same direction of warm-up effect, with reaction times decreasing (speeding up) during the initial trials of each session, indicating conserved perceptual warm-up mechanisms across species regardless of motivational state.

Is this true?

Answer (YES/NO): NO